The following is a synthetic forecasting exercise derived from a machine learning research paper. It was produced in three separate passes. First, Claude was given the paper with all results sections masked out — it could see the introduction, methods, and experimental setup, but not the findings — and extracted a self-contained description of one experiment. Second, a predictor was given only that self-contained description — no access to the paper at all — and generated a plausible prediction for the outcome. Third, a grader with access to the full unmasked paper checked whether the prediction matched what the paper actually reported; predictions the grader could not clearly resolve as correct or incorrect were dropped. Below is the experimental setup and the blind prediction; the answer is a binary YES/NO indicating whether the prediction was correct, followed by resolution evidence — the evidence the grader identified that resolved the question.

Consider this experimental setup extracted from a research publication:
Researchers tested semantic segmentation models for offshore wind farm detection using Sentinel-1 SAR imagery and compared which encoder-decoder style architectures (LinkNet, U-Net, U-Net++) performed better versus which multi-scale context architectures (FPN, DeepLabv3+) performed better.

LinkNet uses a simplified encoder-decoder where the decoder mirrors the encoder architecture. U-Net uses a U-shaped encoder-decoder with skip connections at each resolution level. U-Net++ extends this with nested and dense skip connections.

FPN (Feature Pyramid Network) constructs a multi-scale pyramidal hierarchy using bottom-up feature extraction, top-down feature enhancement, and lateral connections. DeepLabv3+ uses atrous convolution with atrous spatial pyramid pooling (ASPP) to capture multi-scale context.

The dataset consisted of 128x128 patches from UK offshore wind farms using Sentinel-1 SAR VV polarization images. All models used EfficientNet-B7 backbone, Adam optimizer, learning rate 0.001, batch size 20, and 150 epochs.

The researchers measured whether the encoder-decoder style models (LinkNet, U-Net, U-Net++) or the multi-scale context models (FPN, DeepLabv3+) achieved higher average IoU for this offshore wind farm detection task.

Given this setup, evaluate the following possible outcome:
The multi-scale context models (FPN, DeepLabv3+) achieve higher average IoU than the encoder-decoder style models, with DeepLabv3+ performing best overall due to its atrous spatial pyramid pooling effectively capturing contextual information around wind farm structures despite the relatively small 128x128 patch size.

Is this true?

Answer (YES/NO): NO